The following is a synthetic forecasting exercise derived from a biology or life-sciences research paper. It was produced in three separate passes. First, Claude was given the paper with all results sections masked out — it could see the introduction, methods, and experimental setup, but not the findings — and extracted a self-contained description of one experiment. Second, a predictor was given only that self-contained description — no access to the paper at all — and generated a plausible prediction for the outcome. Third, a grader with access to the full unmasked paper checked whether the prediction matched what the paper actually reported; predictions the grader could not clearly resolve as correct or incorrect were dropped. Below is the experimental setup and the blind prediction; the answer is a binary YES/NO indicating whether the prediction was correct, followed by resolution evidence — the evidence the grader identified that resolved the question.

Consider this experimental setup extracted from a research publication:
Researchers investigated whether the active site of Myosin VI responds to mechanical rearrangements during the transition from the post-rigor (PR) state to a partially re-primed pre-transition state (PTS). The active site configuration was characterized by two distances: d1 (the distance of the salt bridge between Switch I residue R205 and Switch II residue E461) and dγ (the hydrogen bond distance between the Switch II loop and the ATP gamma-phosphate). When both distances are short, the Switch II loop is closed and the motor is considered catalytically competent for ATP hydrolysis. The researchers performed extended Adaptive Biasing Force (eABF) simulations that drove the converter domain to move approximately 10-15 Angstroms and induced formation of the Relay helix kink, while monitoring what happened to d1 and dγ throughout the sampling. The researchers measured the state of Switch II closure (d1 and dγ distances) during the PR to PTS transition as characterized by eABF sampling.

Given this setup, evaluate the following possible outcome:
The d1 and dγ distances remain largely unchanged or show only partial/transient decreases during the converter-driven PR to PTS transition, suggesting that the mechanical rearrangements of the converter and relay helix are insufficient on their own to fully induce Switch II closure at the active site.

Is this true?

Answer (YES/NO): YES